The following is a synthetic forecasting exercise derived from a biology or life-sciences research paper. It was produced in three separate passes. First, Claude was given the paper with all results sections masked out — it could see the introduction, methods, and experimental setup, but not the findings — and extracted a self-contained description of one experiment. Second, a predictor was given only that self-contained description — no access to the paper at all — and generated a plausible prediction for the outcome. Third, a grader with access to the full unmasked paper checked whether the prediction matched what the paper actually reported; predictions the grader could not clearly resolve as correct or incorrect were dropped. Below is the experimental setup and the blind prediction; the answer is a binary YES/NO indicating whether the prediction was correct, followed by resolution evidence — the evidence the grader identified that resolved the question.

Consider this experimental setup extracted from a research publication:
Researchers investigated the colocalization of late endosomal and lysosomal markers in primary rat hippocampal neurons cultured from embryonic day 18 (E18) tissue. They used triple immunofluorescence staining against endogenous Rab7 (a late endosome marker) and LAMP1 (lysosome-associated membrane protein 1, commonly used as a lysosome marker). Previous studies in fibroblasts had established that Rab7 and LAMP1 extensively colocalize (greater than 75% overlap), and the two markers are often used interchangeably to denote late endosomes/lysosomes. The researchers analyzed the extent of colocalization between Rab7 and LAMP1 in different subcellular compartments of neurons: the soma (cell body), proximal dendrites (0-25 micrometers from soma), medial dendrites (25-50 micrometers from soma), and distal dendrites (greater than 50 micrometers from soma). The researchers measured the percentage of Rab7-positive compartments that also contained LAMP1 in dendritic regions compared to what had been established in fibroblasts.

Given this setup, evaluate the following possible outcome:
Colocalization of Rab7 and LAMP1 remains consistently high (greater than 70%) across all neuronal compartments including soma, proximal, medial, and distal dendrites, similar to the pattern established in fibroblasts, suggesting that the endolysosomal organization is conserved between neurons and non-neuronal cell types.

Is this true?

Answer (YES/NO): NO